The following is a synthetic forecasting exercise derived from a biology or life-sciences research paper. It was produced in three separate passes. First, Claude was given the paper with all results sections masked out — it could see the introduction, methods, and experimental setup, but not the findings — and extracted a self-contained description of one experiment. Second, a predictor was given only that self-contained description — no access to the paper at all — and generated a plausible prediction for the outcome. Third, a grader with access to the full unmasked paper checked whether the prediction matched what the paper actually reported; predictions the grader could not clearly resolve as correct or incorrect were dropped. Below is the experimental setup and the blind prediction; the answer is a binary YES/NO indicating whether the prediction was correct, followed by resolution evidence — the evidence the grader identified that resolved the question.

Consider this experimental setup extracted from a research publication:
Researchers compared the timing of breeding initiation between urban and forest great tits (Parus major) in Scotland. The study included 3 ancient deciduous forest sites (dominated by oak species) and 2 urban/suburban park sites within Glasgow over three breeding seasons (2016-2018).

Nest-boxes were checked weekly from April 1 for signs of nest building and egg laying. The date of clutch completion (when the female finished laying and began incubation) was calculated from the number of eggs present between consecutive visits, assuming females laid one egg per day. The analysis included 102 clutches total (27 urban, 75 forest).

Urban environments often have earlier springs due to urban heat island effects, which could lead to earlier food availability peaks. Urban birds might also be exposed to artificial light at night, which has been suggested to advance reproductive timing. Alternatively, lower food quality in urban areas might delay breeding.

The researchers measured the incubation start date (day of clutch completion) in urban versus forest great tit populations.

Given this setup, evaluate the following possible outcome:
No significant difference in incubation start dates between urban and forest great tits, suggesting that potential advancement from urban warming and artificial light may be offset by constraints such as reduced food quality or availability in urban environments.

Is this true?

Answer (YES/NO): NO